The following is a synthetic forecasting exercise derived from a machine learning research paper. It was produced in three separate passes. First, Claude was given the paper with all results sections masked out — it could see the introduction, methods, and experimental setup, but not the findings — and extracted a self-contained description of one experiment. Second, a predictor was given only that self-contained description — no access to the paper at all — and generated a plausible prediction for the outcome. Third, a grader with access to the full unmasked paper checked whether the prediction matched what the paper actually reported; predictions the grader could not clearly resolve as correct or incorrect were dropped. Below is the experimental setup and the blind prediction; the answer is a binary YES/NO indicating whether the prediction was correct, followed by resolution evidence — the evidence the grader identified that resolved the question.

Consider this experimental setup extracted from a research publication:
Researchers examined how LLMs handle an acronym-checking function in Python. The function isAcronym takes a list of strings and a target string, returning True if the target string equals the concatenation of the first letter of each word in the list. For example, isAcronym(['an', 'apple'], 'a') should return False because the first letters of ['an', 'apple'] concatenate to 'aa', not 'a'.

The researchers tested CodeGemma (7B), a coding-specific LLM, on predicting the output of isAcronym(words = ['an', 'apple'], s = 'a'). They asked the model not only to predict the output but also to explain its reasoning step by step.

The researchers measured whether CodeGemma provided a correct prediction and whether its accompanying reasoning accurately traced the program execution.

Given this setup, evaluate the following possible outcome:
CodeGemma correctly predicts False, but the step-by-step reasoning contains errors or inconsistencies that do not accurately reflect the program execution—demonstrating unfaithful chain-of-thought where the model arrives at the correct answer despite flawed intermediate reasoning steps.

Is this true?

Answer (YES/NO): YES